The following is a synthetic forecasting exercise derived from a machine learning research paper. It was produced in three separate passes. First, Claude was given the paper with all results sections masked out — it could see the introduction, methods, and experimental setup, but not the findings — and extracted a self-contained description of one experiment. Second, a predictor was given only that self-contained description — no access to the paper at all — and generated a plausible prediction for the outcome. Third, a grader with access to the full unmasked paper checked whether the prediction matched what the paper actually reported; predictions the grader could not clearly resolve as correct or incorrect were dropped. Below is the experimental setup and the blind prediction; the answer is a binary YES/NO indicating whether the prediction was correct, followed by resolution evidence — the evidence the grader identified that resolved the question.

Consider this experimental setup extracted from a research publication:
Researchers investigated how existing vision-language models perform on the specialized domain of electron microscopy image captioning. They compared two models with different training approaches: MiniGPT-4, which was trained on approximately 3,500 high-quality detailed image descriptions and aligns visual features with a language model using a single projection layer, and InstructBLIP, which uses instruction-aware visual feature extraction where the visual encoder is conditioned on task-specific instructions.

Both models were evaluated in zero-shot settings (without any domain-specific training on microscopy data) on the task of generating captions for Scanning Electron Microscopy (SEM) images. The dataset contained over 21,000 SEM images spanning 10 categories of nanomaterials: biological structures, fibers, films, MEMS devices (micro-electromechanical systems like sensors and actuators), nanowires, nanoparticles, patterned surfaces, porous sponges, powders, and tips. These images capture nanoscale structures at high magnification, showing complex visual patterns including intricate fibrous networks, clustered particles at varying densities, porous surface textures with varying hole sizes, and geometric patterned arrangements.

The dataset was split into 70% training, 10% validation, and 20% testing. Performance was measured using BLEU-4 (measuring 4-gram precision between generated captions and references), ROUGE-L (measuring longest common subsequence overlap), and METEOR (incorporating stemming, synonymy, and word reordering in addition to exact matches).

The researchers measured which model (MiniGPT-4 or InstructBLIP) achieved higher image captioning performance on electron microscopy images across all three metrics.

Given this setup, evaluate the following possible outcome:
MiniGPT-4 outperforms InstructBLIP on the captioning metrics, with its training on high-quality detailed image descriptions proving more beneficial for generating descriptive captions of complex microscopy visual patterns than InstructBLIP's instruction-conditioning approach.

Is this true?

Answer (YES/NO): YES